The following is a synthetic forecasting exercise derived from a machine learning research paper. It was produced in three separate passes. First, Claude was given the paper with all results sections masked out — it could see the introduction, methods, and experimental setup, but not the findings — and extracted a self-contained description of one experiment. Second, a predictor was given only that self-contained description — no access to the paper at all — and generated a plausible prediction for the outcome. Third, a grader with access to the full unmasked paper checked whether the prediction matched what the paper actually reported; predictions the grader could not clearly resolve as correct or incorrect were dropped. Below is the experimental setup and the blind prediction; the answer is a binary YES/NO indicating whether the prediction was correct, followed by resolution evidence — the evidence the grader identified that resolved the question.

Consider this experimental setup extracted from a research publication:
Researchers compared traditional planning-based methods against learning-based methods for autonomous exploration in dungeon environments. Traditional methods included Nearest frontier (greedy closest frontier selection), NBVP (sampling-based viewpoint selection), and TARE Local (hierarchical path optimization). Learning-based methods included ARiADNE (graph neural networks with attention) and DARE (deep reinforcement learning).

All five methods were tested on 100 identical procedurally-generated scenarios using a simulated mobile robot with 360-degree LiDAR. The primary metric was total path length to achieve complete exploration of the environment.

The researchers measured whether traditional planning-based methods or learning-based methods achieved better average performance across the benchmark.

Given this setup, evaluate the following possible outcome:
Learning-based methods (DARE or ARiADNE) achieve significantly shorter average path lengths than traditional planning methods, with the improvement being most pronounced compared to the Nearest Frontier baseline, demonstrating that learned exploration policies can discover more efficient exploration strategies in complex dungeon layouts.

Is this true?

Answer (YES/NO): NO